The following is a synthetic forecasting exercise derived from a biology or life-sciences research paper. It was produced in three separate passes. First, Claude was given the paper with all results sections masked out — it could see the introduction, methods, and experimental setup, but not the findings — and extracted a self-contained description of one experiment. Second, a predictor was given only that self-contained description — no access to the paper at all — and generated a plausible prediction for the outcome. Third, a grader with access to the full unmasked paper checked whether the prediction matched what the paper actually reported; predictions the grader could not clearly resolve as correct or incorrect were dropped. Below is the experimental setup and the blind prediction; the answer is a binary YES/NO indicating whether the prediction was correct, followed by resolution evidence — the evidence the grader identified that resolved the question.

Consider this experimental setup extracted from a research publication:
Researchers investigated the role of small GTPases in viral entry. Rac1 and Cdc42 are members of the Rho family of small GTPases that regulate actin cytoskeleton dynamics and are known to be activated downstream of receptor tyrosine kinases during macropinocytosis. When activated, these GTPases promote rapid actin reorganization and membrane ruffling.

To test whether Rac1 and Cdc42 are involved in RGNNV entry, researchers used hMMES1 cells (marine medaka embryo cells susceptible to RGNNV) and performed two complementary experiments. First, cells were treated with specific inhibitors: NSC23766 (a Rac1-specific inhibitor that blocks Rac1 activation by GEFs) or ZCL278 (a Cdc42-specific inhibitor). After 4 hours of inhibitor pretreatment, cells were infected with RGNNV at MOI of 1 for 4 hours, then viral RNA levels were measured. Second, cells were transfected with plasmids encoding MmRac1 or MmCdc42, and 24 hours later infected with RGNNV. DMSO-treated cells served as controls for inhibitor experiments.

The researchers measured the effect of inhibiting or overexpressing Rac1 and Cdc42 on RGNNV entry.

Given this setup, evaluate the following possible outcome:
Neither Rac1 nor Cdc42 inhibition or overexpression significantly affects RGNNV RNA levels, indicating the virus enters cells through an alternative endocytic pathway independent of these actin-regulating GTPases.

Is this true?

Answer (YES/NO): NO